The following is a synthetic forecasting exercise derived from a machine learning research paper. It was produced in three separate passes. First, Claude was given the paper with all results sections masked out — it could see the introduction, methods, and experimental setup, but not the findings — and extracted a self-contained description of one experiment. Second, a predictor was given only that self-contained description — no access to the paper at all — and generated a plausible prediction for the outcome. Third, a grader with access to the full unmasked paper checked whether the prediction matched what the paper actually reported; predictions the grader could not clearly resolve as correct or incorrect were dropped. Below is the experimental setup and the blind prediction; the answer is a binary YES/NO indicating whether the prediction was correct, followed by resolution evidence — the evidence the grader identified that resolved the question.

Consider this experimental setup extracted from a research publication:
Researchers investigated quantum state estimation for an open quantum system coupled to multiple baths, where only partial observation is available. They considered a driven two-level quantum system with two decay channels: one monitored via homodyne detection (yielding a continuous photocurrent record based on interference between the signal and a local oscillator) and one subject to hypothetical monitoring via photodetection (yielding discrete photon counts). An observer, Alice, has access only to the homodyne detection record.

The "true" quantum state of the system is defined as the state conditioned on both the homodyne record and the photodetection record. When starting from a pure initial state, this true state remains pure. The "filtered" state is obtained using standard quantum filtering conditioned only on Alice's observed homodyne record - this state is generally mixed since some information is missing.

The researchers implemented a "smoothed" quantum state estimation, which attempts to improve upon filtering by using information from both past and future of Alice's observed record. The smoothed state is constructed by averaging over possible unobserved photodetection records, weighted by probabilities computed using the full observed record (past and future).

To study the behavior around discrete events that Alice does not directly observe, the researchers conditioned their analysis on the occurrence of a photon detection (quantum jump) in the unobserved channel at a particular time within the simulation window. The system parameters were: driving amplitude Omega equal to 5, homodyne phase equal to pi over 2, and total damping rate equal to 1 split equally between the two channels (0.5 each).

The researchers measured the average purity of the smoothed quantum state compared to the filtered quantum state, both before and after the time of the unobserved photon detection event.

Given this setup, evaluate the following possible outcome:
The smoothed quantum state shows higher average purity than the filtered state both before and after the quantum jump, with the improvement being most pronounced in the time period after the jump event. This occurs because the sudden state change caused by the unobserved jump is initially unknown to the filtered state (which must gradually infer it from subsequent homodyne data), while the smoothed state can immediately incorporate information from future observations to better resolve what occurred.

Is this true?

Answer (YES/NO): NO